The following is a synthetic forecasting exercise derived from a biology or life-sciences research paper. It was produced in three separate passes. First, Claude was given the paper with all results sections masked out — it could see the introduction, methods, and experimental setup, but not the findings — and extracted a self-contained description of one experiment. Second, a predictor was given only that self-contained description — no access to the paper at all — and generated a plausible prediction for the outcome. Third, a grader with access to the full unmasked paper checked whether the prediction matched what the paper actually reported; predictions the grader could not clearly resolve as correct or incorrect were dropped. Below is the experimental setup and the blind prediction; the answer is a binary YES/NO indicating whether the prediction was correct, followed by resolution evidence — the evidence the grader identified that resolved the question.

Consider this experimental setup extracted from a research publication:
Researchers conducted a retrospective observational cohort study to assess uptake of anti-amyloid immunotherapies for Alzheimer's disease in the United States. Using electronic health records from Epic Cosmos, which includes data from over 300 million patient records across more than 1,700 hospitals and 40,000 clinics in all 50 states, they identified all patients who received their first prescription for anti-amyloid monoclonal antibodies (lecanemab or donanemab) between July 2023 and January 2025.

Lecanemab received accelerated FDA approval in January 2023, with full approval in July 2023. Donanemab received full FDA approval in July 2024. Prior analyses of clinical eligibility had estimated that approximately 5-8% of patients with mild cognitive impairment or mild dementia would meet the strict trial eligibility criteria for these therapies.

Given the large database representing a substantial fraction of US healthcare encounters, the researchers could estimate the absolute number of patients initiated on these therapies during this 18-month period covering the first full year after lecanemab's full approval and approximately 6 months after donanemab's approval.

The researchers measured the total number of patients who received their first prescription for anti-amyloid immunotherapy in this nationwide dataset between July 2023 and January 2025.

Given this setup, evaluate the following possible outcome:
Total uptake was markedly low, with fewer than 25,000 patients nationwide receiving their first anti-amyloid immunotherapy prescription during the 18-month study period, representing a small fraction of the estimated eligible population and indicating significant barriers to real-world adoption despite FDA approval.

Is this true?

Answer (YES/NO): YES